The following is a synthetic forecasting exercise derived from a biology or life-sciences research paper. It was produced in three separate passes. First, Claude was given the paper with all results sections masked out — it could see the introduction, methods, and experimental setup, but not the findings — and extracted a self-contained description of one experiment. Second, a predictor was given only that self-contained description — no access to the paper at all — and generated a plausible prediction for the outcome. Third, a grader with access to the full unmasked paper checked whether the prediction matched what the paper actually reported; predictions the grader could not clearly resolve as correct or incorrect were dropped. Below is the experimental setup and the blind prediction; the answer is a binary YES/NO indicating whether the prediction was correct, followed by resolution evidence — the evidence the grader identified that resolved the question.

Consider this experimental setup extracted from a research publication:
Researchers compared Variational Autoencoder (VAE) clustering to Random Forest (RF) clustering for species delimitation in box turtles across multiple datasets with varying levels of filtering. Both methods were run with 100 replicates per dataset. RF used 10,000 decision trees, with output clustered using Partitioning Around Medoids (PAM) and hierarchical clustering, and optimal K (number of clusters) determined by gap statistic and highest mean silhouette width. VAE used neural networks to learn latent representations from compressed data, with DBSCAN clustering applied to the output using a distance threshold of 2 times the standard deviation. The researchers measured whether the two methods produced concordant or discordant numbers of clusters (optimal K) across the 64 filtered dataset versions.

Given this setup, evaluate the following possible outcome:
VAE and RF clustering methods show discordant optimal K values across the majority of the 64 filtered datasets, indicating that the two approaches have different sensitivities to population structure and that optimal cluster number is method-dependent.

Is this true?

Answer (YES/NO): YES